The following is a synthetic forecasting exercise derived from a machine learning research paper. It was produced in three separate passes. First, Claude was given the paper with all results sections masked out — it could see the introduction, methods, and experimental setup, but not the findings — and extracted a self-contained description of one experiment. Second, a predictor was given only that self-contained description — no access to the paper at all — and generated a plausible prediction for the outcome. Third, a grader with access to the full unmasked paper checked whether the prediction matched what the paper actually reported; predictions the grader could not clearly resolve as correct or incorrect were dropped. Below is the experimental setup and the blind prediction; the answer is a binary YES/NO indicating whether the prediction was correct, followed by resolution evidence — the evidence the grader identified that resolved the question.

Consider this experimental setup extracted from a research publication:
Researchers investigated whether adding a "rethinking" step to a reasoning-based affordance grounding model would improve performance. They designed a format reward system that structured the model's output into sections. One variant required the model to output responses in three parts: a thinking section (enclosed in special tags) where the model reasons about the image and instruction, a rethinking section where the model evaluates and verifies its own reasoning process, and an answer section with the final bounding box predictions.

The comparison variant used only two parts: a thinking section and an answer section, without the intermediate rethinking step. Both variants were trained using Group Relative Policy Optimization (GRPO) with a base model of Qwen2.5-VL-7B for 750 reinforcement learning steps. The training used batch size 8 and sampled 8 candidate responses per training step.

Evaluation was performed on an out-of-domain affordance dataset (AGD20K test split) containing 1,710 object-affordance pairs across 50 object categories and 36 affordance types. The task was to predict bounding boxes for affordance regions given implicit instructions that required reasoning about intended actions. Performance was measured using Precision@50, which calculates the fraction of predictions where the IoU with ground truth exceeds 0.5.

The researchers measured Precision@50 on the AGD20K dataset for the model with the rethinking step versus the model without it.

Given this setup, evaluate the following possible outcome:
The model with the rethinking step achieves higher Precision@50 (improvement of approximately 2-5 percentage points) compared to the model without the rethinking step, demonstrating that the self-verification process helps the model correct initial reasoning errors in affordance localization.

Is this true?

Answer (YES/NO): NO